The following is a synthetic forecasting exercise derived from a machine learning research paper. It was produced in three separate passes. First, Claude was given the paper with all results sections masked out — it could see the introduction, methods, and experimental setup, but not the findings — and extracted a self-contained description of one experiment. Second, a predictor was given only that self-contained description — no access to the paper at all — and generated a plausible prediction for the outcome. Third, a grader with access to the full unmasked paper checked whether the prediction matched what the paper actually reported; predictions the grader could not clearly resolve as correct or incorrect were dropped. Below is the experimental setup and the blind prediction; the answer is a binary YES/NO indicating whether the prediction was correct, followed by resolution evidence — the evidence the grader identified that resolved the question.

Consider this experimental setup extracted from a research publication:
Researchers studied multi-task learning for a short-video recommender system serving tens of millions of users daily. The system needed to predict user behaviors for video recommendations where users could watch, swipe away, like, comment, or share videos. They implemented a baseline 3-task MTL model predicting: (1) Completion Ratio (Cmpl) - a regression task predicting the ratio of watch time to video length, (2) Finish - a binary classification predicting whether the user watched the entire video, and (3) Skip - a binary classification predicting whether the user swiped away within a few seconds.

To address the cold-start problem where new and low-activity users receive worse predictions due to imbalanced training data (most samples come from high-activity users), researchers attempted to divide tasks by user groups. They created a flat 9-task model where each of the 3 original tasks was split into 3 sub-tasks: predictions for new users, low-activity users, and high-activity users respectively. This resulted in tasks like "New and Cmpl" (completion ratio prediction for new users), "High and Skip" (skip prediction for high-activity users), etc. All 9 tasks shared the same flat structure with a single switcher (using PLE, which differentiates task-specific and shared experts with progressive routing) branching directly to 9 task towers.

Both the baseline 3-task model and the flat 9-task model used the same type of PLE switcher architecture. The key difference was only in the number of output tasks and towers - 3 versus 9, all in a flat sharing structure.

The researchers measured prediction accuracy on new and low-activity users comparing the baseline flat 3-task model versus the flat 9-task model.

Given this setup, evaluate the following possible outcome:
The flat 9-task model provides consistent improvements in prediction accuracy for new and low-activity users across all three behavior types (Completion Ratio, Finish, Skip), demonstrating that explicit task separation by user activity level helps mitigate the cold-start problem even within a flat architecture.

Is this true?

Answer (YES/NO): NO